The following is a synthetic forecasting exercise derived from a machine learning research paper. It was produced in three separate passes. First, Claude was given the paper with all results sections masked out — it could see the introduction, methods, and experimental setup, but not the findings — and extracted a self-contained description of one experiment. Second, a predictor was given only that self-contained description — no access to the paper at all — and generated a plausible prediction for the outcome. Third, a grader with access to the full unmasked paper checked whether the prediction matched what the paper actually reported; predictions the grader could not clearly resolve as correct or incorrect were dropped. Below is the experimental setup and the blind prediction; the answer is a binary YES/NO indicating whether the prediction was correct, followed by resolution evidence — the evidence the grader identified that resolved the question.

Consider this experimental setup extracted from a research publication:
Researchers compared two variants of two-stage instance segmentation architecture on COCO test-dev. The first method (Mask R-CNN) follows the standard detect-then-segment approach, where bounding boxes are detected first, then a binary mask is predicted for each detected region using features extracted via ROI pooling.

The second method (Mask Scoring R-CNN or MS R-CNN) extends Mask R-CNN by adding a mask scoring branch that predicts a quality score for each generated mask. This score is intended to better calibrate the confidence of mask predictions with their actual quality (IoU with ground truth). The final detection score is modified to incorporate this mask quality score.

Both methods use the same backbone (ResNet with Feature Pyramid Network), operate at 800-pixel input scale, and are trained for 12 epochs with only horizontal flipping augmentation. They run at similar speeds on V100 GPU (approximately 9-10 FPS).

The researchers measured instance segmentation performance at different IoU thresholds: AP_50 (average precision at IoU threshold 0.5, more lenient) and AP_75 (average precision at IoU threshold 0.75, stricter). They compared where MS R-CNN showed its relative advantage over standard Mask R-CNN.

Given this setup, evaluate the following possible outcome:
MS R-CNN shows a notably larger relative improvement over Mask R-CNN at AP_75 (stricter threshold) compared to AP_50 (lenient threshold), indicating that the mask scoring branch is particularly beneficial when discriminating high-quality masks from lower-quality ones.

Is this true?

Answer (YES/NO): YES